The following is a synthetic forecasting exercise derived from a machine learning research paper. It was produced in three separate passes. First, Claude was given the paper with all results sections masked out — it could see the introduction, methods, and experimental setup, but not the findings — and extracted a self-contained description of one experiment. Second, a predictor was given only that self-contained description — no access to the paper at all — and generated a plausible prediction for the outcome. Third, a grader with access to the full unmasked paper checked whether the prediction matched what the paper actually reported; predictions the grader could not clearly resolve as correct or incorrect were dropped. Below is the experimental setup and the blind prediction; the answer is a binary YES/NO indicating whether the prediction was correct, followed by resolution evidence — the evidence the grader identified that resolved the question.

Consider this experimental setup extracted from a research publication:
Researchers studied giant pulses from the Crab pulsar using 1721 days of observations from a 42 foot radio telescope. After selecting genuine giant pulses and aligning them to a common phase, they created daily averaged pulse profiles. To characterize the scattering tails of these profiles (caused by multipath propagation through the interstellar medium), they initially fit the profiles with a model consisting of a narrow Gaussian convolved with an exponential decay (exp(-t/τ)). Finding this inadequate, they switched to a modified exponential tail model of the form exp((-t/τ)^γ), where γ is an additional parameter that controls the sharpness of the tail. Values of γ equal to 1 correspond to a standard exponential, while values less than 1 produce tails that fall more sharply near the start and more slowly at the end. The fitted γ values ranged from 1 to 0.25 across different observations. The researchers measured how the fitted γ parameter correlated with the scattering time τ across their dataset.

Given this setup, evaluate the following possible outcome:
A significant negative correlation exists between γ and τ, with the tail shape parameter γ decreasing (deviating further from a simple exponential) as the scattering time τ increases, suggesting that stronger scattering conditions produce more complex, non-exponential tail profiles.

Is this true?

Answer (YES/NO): NO